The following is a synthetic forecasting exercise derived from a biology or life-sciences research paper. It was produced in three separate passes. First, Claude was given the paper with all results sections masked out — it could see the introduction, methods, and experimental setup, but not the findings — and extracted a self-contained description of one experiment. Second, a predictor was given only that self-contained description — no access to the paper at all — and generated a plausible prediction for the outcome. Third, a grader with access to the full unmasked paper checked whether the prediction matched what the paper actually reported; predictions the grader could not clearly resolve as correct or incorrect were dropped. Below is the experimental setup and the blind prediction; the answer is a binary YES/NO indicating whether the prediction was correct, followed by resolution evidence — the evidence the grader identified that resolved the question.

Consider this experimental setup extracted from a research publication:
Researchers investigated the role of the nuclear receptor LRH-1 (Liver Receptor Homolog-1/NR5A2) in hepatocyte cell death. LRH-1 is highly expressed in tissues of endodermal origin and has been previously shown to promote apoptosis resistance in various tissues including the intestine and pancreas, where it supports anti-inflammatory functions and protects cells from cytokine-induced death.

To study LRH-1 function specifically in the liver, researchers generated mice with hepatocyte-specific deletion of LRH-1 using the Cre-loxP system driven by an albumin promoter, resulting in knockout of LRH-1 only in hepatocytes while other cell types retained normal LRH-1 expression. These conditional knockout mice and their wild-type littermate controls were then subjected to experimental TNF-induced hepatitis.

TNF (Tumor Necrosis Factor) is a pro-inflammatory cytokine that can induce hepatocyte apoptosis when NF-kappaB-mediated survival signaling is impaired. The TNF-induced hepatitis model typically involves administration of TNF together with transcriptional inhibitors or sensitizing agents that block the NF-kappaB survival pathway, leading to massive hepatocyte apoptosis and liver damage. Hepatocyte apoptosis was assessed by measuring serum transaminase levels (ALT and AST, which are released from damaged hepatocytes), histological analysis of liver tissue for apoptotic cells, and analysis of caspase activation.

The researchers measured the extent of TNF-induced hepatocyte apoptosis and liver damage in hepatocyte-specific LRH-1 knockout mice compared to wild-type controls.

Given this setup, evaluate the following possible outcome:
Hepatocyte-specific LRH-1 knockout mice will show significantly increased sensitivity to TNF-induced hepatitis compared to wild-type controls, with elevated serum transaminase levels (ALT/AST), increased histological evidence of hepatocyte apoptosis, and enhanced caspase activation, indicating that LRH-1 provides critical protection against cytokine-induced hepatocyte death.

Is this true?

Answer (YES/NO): NO